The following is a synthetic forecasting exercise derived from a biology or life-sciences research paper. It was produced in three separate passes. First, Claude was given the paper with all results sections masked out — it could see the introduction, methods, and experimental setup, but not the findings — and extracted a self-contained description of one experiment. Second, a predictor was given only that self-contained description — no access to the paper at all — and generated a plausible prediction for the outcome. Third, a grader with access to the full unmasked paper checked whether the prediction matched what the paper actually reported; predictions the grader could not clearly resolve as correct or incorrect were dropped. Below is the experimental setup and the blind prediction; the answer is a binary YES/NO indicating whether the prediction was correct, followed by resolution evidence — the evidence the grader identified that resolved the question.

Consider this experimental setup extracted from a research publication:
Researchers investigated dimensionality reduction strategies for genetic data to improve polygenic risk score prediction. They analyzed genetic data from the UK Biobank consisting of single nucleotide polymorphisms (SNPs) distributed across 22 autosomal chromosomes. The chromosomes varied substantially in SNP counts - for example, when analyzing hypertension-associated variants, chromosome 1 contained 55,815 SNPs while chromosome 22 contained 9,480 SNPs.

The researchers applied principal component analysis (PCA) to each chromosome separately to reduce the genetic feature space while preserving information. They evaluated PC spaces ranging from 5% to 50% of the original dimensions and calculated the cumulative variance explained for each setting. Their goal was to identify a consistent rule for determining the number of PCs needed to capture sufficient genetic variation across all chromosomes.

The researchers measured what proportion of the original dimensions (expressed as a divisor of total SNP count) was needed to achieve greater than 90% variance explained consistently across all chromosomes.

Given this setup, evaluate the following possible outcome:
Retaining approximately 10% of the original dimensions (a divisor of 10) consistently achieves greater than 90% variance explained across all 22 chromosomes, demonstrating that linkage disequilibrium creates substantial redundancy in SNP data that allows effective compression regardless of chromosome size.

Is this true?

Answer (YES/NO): NO